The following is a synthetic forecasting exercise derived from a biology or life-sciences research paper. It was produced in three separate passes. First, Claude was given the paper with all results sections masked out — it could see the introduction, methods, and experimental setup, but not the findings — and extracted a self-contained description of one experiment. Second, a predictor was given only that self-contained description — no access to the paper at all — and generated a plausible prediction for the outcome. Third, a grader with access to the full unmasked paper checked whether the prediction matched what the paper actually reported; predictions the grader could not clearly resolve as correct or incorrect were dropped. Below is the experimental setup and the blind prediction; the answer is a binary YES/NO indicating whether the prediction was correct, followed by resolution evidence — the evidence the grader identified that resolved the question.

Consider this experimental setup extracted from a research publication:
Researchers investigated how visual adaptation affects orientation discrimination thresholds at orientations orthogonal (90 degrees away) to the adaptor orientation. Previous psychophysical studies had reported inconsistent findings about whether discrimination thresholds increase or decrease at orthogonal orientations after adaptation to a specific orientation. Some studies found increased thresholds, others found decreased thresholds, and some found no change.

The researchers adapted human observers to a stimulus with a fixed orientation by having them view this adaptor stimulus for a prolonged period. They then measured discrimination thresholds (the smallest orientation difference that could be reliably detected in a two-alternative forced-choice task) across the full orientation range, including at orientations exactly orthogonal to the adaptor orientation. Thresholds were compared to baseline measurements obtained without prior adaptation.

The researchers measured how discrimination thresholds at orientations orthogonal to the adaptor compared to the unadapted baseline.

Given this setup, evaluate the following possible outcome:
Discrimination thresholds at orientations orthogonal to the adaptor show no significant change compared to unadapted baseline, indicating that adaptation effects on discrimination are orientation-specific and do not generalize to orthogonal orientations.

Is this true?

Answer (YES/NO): NO